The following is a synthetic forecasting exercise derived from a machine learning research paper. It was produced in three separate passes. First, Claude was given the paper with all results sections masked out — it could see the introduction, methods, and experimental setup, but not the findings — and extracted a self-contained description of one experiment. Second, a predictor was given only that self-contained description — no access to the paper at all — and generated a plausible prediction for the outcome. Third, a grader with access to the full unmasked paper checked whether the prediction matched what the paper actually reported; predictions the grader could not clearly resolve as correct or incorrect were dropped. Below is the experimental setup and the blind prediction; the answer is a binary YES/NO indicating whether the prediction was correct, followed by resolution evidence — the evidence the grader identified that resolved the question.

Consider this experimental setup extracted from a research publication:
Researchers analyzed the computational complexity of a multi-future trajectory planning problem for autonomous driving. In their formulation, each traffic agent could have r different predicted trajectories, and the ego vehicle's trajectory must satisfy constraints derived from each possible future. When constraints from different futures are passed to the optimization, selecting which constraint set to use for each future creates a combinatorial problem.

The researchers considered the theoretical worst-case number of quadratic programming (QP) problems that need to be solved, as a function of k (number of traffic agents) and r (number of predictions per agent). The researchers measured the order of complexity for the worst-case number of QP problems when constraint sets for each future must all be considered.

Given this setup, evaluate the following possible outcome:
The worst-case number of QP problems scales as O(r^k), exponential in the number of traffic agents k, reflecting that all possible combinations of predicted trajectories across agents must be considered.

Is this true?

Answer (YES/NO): NO